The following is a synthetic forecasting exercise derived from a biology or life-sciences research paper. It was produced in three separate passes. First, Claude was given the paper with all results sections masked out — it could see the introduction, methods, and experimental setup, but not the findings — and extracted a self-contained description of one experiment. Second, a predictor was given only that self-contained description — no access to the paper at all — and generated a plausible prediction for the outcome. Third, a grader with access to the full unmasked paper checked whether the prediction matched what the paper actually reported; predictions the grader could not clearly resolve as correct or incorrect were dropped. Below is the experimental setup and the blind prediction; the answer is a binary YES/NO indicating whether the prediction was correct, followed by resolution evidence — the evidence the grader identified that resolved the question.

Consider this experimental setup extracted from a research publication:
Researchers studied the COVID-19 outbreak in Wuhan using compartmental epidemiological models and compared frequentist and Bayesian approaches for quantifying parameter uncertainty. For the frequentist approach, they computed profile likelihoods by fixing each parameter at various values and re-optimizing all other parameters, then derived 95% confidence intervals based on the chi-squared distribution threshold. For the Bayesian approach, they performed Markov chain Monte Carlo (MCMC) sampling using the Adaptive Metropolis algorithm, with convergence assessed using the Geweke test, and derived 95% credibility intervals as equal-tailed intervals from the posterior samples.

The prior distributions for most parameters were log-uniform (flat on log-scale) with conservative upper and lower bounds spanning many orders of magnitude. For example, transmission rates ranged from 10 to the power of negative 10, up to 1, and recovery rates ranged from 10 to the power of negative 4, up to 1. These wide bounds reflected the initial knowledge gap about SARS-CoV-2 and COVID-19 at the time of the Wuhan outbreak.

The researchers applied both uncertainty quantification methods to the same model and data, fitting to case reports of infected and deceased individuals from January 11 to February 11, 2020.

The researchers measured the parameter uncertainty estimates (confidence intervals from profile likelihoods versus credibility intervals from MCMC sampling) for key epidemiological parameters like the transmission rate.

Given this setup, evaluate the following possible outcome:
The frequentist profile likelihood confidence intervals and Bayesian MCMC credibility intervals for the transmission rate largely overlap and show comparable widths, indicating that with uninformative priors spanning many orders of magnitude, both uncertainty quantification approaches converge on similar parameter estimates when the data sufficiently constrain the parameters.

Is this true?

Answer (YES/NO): NO